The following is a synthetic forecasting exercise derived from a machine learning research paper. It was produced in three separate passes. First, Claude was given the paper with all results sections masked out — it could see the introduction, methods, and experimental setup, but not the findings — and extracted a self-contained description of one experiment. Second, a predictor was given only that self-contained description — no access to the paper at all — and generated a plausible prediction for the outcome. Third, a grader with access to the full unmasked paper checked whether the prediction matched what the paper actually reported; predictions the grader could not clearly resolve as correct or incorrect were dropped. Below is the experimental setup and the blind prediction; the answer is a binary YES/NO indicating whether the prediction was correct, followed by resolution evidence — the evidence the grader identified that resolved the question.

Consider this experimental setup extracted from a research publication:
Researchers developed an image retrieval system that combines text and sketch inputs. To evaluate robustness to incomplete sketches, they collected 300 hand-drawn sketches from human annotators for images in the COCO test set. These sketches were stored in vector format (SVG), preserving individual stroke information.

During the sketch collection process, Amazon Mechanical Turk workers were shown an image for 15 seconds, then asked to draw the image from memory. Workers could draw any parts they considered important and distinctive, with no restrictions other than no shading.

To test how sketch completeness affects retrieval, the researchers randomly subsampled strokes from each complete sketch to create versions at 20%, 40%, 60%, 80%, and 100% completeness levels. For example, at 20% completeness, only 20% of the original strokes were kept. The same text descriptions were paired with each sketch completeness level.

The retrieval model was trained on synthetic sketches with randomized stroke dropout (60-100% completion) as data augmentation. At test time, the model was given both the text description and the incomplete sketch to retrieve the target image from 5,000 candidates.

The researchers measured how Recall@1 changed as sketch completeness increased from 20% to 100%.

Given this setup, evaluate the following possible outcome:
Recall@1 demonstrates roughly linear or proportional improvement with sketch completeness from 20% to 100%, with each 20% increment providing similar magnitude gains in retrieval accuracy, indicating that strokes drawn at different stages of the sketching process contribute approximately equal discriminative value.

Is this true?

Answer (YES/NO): NO